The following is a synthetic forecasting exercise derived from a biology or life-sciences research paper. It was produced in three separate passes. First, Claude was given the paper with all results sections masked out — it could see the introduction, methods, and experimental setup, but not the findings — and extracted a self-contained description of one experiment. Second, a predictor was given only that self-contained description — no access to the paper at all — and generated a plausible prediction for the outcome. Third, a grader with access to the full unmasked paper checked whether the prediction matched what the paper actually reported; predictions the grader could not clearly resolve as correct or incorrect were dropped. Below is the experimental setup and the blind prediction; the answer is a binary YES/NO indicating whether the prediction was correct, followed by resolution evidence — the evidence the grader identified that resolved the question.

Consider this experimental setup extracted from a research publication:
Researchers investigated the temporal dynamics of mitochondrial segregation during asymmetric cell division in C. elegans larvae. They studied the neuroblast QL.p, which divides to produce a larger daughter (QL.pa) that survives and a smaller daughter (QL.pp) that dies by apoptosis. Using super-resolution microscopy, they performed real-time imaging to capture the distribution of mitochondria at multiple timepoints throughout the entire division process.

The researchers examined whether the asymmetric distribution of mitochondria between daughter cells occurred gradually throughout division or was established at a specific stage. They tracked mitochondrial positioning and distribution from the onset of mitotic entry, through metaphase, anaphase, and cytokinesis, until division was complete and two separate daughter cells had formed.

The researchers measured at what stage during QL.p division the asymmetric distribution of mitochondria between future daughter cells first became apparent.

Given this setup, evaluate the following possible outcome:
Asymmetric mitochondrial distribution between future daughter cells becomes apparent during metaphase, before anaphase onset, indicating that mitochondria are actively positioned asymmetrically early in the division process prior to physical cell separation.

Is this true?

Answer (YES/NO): NO